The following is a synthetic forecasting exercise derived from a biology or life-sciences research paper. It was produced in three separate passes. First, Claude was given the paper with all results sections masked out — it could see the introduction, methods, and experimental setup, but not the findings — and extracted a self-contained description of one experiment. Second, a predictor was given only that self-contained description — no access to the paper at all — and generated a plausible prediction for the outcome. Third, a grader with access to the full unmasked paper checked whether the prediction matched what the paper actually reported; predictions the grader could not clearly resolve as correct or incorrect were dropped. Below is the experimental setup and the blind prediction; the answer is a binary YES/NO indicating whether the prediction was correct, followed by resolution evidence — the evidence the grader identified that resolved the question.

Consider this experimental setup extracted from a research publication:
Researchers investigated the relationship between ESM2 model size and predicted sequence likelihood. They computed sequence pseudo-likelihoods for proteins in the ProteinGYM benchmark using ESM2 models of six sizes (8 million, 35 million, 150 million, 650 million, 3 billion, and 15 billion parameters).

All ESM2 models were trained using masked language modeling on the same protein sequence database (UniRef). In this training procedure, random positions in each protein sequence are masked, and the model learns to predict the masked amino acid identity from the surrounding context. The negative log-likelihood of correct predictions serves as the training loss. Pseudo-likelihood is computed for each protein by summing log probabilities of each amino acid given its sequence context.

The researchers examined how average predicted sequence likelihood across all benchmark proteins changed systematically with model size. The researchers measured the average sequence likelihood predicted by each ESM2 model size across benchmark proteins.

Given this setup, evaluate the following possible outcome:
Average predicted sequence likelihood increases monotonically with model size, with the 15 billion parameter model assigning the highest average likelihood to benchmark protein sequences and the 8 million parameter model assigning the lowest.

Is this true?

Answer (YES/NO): YES